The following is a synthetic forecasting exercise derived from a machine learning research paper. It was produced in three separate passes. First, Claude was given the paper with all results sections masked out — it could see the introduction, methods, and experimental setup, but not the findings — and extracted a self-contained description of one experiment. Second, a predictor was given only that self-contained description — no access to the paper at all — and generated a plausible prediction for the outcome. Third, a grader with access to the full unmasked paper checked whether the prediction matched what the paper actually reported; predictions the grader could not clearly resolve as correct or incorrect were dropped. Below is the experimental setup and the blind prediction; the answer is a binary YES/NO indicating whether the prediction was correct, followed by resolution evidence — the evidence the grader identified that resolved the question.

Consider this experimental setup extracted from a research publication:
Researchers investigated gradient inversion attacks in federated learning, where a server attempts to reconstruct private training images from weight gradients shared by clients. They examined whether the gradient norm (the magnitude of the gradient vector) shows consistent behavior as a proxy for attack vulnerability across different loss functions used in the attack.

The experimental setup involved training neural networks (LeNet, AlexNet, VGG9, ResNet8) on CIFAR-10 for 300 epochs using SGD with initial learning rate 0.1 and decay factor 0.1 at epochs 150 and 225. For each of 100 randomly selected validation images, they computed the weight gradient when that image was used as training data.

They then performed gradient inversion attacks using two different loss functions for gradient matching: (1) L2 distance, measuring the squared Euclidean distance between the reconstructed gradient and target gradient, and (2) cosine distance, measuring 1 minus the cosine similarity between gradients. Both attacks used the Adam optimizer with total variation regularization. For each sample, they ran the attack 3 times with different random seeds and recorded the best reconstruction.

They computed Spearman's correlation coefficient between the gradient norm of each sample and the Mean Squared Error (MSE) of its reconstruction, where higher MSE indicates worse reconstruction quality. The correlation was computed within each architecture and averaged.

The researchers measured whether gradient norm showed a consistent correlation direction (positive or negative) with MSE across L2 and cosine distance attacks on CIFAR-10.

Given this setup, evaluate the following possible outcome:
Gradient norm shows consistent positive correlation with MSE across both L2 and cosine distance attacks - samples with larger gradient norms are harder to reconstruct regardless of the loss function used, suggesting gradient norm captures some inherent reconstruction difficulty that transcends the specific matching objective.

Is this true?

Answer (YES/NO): NO